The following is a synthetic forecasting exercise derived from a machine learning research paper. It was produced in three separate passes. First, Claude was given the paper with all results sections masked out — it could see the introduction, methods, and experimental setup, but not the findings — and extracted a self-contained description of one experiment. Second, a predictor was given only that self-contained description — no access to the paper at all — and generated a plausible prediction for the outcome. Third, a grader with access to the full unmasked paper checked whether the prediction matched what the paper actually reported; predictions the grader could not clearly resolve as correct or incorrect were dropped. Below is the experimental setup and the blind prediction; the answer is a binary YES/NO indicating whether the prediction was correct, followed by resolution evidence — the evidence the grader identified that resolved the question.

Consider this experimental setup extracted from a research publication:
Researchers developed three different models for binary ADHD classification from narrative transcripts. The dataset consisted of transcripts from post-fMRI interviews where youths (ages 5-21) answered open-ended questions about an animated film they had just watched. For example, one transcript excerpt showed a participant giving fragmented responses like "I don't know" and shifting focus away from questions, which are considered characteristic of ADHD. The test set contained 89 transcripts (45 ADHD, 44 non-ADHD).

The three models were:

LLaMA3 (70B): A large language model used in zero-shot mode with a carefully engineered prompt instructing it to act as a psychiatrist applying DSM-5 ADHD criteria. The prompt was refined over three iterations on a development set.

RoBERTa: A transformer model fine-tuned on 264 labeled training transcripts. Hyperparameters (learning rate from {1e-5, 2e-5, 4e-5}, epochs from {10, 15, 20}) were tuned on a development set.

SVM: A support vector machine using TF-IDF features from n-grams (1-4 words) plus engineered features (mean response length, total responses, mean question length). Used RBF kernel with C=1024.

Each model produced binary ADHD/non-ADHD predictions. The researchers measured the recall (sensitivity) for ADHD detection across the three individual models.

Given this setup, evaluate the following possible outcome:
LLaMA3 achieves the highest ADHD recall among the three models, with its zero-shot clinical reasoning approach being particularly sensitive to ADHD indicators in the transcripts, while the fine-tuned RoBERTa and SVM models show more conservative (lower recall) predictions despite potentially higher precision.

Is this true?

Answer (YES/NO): NO